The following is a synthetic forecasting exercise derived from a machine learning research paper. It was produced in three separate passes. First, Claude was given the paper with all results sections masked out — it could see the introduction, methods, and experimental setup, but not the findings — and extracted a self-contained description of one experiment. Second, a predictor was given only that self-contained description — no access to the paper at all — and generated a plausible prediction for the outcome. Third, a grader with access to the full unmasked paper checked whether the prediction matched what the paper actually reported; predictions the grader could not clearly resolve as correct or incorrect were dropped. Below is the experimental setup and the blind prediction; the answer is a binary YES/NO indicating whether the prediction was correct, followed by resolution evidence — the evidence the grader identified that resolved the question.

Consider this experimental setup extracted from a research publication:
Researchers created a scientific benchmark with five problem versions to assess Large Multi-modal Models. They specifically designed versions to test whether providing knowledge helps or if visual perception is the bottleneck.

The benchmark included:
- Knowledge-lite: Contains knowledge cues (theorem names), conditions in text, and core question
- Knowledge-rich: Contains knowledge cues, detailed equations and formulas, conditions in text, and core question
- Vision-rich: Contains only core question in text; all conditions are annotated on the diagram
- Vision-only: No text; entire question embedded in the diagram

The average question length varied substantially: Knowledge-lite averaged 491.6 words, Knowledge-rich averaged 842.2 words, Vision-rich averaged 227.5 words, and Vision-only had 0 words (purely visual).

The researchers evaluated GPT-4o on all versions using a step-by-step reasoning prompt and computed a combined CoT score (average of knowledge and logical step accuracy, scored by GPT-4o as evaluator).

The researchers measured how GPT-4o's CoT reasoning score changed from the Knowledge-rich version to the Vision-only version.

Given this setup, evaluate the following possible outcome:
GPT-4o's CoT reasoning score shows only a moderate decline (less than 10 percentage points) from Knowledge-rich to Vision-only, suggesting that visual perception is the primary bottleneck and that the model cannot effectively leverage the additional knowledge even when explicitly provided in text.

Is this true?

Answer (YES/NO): NO